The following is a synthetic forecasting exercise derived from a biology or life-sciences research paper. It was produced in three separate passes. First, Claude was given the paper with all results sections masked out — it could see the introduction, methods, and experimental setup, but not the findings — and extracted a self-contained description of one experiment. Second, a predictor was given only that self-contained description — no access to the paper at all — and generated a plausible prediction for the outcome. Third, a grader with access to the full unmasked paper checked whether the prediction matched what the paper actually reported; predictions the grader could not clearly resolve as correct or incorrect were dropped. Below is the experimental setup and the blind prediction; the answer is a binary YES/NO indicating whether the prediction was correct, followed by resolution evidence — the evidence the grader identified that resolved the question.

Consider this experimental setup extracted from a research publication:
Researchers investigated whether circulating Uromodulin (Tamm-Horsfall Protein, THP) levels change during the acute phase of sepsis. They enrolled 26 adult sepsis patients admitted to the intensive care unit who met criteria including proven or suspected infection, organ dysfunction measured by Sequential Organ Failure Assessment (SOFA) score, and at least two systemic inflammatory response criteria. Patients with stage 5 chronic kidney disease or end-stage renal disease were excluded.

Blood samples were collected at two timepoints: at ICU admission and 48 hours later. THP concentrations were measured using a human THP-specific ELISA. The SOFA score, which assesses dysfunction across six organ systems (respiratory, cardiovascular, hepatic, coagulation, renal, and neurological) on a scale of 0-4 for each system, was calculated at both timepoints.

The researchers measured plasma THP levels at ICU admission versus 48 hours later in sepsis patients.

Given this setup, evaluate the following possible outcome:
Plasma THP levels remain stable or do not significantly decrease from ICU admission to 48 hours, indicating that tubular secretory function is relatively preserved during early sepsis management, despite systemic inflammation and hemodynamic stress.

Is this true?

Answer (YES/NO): NO